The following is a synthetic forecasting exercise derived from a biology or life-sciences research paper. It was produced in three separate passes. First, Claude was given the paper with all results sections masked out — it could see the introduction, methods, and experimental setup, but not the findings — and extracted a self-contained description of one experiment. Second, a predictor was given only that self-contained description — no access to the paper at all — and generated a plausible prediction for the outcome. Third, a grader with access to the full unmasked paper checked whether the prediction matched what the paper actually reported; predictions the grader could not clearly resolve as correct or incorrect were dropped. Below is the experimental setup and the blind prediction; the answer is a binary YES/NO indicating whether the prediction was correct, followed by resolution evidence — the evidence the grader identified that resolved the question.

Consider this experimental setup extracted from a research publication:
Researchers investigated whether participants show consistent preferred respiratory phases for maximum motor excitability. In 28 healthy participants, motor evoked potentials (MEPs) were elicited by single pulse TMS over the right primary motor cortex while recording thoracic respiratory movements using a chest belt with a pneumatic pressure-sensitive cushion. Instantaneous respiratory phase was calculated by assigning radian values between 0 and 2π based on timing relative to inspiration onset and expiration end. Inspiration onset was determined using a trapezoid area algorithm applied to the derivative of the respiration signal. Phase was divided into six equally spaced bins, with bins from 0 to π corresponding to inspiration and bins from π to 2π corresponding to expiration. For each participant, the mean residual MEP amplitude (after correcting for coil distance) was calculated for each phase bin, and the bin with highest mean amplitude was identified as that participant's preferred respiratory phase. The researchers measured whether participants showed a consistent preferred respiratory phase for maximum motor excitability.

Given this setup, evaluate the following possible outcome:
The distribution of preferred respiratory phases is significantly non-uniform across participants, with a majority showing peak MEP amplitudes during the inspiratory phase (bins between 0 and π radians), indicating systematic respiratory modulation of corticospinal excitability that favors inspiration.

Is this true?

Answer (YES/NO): YES